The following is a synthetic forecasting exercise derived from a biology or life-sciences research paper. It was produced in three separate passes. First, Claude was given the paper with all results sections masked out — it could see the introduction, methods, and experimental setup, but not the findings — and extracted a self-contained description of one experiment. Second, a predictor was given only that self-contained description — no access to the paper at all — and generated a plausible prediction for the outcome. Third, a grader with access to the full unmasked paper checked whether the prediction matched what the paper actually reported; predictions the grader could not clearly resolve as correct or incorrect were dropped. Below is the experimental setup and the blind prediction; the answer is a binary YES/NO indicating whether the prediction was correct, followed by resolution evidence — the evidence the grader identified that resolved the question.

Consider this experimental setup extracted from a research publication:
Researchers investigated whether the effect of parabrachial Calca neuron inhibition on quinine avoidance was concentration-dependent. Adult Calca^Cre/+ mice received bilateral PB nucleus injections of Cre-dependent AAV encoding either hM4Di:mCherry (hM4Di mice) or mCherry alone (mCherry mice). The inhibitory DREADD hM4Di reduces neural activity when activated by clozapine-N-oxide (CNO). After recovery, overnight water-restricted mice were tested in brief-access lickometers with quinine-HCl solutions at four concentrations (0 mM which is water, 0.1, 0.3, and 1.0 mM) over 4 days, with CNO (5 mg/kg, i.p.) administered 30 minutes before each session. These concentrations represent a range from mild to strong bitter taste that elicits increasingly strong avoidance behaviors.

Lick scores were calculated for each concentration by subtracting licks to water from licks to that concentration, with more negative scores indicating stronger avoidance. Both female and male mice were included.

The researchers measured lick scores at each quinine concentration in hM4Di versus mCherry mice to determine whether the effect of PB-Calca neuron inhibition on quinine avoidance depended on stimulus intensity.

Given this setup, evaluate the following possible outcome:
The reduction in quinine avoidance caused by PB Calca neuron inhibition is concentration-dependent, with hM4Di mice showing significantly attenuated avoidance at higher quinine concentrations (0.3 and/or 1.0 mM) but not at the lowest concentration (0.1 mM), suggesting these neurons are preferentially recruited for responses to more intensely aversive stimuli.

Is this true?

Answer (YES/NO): YES